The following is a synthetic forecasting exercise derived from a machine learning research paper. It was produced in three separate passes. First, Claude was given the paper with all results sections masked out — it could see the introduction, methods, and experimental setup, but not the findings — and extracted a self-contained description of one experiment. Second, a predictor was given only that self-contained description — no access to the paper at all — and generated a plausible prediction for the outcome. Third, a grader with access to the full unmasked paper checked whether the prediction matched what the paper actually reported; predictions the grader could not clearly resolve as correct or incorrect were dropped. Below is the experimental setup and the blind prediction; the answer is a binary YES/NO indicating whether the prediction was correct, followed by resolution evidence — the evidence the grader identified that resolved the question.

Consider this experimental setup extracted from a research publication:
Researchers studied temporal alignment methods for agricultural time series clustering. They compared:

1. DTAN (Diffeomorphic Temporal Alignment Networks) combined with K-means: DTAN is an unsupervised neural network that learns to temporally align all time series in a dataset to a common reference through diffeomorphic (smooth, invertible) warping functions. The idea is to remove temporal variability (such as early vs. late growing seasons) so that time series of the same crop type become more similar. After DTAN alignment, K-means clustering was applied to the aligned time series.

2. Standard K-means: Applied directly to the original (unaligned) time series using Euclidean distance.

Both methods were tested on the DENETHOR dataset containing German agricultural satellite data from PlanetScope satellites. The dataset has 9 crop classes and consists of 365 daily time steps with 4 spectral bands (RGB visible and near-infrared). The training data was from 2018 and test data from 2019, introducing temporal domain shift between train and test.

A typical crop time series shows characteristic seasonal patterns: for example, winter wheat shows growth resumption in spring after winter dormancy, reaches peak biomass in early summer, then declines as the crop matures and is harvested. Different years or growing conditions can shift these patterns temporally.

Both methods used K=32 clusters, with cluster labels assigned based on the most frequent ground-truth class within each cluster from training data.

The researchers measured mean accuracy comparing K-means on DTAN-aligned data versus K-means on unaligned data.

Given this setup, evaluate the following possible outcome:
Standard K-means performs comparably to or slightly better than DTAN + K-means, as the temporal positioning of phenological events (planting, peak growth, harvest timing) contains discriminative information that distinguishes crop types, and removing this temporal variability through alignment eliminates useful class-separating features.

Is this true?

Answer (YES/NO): NO